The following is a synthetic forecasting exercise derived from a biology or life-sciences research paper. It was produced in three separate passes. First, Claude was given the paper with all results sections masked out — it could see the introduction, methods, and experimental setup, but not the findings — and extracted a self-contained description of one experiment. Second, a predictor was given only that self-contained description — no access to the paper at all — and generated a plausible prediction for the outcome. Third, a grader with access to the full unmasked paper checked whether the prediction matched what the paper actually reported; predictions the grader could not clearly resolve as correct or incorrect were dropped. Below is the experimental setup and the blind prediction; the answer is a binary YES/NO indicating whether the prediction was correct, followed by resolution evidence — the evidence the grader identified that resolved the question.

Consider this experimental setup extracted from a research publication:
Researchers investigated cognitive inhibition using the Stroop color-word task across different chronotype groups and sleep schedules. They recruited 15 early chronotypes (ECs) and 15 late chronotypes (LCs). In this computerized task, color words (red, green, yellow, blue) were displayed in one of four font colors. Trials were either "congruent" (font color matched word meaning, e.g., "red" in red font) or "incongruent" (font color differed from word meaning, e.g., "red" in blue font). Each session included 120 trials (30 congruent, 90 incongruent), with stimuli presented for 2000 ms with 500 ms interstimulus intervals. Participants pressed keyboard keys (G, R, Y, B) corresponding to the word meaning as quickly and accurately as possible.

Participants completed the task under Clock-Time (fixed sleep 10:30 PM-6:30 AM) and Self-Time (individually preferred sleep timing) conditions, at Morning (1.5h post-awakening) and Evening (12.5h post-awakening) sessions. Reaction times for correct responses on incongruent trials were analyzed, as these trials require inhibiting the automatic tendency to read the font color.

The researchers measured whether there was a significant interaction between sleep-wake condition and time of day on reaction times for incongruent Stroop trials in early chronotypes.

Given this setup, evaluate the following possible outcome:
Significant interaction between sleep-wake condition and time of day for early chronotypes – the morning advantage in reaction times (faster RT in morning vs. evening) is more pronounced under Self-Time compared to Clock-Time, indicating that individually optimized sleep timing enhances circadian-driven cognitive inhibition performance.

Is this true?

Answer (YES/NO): NO